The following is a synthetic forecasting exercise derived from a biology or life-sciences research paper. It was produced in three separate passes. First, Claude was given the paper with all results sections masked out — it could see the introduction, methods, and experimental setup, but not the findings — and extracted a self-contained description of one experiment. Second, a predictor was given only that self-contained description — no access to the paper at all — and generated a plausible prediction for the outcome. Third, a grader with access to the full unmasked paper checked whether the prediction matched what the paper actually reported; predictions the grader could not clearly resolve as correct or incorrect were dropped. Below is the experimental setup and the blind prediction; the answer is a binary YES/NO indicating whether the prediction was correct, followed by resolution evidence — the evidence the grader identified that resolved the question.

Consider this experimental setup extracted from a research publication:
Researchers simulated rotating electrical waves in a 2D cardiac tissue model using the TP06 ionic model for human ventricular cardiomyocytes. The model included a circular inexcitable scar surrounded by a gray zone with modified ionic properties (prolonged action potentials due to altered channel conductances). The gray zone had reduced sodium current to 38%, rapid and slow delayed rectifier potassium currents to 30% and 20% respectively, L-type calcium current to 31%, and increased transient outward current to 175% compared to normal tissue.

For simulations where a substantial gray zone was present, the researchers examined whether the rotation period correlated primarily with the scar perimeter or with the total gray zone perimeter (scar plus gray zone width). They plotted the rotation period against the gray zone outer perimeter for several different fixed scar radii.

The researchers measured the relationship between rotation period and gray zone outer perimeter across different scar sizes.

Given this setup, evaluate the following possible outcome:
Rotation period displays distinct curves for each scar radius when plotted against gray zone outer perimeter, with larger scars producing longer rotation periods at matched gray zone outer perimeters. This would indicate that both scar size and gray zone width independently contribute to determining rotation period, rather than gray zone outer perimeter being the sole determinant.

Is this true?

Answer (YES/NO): NO